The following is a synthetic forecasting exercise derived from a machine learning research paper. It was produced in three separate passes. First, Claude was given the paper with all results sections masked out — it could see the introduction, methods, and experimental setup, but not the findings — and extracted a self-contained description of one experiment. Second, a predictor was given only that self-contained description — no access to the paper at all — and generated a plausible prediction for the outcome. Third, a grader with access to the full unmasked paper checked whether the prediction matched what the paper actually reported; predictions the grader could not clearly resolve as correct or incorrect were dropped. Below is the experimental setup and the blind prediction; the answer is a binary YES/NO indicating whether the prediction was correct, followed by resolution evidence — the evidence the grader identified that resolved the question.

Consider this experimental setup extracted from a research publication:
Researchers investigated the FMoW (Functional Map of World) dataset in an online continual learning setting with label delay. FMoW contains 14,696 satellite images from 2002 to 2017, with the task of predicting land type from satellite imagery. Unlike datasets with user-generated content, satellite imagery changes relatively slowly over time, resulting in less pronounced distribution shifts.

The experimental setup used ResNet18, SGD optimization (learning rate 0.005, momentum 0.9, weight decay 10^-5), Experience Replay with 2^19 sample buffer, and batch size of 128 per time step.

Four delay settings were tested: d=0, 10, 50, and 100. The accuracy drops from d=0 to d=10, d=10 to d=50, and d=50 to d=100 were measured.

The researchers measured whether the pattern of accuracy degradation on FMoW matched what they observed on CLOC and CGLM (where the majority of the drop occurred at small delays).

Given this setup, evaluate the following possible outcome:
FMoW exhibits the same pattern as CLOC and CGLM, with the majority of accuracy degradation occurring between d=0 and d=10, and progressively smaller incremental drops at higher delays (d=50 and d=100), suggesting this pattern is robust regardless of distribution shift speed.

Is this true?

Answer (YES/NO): NO